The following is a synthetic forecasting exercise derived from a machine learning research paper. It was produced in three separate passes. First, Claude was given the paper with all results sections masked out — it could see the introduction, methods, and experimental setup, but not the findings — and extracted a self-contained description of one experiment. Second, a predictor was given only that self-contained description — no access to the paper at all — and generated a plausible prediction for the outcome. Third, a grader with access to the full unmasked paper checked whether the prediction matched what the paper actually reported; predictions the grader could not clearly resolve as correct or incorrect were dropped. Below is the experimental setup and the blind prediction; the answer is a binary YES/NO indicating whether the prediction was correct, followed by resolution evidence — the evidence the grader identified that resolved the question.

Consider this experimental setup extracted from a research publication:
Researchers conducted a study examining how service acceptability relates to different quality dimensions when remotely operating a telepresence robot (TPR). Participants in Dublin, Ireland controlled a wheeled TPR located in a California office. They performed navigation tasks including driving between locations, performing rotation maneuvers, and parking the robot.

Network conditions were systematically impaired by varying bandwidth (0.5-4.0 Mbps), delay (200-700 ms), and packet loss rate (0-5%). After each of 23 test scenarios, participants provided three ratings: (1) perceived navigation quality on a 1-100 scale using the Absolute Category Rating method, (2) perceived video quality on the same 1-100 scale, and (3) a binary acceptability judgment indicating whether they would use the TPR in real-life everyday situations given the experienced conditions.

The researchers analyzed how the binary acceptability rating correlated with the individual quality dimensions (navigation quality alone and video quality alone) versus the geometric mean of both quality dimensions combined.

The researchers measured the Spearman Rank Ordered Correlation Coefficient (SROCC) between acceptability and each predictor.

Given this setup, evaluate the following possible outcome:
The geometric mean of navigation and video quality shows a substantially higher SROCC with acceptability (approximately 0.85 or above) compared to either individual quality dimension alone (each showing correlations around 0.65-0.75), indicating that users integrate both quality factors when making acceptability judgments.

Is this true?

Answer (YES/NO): NO